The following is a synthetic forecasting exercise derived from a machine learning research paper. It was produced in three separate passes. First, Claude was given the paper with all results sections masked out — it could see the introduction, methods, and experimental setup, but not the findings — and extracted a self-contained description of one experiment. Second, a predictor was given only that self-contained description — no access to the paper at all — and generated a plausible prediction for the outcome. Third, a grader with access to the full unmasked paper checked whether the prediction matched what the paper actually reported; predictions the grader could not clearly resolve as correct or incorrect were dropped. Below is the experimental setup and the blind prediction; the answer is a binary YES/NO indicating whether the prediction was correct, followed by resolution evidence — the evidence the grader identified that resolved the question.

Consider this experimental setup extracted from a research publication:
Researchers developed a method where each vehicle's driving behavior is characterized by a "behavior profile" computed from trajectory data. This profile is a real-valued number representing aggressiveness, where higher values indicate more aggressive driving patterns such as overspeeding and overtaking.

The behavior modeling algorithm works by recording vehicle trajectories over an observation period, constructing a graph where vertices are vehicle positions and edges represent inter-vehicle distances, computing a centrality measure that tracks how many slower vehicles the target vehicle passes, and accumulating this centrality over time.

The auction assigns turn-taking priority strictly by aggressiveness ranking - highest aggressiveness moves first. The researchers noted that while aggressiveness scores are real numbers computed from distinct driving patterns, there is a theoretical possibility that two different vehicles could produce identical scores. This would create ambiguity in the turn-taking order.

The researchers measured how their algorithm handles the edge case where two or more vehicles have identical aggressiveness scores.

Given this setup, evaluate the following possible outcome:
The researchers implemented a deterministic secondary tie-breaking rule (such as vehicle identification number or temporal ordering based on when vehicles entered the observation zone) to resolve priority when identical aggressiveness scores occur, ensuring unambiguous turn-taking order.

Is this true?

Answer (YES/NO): NO